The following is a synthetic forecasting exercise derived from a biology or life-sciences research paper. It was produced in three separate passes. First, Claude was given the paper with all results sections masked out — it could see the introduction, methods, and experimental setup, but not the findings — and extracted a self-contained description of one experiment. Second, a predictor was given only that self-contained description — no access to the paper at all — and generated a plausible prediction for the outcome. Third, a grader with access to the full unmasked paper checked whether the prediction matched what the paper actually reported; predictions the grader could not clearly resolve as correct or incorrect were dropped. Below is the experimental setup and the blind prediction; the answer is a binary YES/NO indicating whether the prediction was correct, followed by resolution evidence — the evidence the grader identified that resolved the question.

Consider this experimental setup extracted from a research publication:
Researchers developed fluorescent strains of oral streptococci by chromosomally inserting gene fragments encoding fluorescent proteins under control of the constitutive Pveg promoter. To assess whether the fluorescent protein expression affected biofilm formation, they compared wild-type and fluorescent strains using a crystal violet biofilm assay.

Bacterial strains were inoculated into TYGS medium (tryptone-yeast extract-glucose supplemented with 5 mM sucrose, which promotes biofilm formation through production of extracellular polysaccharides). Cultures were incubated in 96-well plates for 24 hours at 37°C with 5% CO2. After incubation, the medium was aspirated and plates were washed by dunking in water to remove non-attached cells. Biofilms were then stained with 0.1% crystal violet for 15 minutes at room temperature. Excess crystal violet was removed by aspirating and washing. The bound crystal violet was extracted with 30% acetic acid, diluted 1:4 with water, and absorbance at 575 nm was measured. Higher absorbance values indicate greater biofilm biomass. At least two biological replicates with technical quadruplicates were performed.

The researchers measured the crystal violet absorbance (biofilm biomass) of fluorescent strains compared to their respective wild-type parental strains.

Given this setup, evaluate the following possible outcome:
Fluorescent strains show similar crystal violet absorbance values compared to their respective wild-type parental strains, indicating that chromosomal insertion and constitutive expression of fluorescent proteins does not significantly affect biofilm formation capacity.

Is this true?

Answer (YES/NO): NO